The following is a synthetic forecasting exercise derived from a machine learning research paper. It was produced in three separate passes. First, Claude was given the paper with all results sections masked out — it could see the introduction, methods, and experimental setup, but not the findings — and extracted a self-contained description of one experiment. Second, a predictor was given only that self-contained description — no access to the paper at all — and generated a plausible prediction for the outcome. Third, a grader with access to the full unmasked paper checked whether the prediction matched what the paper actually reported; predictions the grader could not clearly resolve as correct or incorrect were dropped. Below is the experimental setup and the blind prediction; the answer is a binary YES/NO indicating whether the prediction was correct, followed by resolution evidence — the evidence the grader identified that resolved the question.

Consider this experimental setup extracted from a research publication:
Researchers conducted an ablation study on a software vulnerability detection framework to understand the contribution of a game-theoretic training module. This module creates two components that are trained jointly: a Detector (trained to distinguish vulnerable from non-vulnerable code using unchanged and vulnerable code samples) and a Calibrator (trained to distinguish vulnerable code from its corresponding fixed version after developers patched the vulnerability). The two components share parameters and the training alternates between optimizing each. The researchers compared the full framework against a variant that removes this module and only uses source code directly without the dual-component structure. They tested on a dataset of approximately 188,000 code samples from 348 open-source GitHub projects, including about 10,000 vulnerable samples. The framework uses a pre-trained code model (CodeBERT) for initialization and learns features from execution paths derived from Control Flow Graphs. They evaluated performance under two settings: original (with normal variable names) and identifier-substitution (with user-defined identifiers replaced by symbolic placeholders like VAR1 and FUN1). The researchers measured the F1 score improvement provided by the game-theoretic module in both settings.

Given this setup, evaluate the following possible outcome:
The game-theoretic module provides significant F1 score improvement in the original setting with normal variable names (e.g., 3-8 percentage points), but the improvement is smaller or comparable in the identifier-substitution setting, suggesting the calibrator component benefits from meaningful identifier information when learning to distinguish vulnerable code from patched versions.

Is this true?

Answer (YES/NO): NO